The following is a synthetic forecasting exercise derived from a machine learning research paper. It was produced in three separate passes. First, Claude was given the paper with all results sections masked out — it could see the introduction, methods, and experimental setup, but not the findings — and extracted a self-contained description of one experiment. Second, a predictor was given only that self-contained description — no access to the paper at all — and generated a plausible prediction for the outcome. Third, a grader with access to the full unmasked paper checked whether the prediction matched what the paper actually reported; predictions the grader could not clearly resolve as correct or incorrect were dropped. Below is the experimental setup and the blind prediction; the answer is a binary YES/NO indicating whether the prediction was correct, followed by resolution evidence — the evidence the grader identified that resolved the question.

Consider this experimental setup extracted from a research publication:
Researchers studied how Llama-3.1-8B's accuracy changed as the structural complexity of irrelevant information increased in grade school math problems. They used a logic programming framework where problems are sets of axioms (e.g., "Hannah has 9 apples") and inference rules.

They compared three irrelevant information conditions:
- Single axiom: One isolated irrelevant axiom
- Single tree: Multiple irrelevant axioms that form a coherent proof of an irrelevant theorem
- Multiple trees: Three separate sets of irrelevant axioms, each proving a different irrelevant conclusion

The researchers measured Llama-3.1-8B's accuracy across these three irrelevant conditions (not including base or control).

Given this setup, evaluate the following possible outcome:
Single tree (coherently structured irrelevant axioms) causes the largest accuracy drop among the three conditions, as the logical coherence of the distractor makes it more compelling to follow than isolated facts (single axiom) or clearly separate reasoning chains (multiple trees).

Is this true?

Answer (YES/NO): NO